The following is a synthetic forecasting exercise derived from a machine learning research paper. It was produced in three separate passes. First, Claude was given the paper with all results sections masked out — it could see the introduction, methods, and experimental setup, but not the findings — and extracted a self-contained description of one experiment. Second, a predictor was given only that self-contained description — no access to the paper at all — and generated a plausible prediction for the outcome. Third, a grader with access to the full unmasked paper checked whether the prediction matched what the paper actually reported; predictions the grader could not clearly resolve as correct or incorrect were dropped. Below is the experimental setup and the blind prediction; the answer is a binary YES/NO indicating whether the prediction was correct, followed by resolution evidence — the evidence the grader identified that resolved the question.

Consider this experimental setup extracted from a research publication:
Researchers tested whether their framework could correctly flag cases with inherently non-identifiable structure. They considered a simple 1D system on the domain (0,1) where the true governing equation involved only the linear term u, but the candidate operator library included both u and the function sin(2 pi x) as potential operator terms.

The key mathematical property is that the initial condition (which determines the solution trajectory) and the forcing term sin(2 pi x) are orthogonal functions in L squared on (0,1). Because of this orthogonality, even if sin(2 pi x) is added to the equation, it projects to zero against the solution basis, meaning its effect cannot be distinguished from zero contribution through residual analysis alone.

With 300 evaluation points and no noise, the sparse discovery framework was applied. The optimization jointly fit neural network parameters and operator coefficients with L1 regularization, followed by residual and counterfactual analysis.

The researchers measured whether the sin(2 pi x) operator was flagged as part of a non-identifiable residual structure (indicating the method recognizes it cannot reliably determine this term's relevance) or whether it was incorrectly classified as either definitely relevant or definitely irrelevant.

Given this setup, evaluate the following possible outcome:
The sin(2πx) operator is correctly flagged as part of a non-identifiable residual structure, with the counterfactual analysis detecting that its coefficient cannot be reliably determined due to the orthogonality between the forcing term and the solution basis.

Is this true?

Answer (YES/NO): YES